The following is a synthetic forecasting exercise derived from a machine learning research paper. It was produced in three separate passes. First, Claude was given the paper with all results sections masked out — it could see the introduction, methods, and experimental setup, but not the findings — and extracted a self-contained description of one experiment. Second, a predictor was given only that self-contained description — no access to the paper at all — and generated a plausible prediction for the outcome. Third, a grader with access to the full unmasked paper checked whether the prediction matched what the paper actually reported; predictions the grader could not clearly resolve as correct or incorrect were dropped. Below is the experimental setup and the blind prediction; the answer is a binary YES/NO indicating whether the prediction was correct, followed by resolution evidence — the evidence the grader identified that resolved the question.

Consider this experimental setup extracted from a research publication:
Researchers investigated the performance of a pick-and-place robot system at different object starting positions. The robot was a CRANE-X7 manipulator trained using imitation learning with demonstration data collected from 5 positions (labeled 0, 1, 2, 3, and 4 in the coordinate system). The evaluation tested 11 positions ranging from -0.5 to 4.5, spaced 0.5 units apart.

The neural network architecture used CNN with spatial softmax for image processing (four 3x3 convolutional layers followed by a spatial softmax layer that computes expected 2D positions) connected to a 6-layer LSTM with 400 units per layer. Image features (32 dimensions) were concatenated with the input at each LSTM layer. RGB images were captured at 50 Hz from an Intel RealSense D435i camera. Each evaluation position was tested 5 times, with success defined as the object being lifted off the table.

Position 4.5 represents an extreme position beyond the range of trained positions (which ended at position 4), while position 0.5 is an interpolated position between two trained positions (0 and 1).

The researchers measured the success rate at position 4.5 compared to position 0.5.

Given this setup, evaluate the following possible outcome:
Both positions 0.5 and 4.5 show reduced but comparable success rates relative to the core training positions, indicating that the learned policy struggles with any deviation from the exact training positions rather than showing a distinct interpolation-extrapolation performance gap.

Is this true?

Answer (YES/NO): NO